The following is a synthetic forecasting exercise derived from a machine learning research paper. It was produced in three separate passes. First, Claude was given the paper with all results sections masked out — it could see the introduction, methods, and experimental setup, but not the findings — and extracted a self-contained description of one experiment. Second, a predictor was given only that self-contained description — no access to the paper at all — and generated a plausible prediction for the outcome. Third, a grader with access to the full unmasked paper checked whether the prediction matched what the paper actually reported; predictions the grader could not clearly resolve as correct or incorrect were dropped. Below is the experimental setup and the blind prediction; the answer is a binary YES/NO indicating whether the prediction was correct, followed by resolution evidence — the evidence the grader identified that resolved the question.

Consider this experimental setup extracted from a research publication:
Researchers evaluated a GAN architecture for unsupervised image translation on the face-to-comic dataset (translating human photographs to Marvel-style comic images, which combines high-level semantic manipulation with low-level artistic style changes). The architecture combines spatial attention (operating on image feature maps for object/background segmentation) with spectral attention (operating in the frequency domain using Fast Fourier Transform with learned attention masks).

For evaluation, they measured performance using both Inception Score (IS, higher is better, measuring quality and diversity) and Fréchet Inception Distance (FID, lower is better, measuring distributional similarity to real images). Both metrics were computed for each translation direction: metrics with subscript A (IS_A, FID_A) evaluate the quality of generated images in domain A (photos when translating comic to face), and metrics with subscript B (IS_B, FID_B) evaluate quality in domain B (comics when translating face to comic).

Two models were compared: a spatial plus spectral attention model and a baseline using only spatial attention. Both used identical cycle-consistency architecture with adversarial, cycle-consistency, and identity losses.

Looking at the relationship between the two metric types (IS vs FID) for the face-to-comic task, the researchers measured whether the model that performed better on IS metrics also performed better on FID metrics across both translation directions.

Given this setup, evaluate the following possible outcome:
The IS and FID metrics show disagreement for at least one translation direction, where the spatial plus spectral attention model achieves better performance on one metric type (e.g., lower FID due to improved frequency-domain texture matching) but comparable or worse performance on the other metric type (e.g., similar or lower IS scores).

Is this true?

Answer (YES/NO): YES